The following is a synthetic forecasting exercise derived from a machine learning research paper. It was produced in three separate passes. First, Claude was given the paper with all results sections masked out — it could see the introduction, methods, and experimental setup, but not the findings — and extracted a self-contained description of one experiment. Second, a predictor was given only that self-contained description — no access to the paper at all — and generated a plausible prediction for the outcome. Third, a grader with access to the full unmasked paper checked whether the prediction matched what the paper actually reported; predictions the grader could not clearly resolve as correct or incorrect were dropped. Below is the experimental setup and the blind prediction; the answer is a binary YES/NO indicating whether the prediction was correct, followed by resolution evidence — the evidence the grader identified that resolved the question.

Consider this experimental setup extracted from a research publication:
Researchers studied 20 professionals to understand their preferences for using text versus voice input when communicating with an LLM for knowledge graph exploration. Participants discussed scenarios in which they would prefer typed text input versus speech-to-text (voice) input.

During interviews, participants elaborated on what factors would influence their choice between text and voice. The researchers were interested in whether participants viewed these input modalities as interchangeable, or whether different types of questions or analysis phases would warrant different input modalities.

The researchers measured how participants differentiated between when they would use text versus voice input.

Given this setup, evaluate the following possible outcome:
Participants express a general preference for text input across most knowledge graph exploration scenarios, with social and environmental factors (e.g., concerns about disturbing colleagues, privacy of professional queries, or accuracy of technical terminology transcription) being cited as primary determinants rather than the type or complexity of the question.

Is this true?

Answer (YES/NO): NO